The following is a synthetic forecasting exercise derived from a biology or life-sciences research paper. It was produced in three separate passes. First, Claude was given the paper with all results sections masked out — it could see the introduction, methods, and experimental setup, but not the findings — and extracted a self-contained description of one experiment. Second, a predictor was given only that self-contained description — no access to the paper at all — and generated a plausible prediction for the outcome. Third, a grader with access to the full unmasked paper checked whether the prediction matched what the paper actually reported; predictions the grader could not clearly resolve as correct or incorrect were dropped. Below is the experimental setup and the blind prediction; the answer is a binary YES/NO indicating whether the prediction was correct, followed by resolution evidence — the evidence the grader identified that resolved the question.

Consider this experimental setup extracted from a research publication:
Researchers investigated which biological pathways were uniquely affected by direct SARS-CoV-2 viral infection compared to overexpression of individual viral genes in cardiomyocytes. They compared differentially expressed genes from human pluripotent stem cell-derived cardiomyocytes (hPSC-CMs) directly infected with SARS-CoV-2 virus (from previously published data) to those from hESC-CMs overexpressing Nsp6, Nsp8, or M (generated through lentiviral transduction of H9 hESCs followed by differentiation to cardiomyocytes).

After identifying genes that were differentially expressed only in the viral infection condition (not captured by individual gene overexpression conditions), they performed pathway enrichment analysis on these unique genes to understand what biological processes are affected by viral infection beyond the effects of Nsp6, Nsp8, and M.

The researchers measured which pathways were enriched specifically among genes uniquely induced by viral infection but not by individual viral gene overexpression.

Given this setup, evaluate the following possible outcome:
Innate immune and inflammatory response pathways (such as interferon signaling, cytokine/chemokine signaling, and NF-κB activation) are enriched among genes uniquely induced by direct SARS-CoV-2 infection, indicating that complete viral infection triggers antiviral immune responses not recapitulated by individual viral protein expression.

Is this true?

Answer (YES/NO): NO